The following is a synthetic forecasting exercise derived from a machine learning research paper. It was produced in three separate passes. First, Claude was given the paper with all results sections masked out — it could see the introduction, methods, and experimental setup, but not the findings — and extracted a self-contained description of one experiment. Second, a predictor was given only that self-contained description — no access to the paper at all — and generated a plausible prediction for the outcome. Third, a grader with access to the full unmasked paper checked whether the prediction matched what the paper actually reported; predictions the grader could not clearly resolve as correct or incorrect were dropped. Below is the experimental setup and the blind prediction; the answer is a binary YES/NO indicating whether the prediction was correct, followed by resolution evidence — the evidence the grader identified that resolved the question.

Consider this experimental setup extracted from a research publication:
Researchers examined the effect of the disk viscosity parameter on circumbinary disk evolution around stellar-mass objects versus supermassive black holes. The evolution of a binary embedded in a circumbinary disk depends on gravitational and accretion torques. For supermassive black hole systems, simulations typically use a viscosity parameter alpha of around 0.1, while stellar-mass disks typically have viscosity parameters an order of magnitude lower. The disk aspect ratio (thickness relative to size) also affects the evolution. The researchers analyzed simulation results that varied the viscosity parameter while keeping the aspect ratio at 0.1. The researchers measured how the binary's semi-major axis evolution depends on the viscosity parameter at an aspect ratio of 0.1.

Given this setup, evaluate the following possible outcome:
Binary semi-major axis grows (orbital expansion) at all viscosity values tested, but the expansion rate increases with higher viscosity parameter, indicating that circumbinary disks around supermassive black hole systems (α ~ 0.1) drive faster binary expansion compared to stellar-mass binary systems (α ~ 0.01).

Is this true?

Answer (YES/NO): NO